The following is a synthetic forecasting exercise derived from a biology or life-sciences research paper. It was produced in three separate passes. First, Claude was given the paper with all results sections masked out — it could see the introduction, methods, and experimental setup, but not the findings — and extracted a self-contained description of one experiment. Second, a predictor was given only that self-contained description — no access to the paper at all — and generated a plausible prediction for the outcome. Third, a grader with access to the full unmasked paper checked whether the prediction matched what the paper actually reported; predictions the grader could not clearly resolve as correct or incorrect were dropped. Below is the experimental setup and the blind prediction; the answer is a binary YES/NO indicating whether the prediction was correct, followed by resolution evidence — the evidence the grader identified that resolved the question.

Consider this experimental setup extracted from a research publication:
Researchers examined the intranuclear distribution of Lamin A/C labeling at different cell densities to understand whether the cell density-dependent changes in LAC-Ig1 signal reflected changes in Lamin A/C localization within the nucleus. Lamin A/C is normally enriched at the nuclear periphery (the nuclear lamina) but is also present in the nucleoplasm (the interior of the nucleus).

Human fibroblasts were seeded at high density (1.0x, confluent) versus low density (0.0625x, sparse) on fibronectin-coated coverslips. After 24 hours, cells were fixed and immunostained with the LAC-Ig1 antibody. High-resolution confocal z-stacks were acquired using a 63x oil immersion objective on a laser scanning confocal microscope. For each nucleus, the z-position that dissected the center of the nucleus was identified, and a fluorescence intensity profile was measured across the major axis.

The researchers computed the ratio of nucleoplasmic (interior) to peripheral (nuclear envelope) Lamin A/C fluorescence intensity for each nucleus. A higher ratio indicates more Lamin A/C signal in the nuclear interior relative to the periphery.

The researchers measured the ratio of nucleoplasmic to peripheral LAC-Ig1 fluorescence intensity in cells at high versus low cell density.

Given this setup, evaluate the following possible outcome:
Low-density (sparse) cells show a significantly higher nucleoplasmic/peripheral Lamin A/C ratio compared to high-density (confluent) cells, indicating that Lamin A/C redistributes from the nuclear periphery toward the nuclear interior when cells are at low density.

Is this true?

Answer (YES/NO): NO